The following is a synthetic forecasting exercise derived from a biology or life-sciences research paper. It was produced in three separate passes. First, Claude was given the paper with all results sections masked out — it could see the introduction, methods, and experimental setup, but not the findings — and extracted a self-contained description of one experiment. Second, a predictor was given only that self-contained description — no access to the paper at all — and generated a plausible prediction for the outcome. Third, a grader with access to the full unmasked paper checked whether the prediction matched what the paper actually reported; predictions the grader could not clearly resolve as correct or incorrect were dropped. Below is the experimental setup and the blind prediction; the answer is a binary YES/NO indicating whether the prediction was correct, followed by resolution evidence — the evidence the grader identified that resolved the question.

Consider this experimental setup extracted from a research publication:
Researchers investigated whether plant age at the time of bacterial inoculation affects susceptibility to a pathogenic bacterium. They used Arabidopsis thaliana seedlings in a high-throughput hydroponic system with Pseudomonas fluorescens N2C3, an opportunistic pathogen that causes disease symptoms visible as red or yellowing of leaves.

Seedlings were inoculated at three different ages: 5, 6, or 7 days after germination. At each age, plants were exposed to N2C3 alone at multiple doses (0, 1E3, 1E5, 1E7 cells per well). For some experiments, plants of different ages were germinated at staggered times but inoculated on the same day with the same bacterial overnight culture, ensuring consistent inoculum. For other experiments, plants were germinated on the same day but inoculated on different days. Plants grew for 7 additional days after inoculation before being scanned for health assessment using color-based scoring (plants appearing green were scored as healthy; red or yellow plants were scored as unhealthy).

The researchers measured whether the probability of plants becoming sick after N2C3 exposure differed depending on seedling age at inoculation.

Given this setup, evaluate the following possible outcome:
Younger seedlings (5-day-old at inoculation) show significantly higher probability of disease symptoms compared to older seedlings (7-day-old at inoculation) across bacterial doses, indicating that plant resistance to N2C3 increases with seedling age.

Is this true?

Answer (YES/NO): YES